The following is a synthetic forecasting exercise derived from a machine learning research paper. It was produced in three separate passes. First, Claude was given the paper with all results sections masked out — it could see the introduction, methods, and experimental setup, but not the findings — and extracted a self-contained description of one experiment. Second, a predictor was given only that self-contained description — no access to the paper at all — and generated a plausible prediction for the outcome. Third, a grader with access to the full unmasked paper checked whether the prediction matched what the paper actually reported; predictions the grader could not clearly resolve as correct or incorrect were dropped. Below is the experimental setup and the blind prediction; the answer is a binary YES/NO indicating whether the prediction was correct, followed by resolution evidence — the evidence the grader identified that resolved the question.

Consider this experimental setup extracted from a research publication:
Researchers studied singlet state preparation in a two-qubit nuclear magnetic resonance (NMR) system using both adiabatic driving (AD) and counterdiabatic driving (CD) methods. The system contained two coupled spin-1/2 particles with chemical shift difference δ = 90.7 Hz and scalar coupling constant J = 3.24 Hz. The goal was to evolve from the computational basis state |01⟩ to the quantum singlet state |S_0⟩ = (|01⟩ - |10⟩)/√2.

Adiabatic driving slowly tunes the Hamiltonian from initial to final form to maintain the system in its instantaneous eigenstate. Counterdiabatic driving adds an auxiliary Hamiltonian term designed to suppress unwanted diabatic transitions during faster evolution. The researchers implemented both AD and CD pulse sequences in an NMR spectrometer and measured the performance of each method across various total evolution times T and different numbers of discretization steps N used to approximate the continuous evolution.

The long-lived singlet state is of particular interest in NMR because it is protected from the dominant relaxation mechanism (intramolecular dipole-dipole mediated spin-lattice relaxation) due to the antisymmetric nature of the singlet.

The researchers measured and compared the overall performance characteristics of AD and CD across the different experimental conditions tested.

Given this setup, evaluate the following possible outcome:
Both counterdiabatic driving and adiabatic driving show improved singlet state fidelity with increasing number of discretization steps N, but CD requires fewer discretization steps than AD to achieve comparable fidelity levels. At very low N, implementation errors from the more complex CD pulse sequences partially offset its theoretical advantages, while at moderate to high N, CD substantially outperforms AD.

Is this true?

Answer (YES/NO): NO